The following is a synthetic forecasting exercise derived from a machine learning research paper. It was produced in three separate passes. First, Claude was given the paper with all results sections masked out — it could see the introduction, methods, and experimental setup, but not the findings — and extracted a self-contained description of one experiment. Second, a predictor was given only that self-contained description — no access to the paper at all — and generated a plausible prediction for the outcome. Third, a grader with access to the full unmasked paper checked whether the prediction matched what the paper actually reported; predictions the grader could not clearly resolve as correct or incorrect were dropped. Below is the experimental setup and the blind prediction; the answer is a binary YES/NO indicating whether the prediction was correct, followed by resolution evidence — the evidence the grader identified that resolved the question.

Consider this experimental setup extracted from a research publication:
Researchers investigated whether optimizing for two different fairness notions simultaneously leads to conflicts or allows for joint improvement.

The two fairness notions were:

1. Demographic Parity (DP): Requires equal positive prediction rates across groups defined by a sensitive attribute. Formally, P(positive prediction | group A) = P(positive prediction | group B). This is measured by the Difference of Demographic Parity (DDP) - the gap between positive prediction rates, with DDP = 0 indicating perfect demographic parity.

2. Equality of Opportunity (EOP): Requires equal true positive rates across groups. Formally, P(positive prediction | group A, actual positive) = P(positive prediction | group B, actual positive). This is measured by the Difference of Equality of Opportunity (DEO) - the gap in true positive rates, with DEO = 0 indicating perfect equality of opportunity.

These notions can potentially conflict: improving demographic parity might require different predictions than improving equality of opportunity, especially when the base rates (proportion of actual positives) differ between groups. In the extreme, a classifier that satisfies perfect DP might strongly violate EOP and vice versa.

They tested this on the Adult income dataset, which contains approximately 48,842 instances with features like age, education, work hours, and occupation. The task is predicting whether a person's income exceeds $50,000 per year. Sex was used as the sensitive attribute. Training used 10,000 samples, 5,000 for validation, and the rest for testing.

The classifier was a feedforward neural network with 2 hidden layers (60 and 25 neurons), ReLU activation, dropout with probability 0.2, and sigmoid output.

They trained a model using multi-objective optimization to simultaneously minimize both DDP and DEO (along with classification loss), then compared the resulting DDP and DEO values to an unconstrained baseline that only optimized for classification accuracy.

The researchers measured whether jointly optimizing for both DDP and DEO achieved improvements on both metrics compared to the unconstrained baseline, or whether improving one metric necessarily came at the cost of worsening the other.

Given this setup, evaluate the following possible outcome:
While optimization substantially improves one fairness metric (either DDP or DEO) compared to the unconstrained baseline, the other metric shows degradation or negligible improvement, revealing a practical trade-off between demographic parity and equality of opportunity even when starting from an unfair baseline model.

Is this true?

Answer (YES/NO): NO